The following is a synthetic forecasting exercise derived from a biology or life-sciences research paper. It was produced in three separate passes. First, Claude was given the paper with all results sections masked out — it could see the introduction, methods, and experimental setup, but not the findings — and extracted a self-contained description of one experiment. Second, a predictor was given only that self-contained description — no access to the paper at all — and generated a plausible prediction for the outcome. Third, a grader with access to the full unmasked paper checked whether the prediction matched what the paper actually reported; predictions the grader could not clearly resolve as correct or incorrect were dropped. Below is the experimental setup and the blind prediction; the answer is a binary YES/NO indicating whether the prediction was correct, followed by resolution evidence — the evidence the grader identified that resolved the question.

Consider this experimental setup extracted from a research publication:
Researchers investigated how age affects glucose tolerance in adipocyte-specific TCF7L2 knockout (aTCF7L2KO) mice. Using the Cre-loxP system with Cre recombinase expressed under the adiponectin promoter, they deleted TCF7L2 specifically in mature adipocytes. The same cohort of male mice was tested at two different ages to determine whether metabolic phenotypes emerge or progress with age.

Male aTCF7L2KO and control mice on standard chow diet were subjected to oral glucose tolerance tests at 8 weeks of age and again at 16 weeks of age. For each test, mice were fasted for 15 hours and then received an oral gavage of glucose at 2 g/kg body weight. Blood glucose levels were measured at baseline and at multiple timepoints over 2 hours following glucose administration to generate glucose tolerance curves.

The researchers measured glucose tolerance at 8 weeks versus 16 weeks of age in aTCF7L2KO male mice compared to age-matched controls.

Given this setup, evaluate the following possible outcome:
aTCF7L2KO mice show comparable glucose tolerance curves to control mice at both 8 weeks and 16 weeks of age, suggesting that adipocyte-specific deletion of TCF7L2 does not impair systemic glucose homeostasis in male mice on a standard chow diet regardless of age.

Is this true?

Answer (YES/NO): NO